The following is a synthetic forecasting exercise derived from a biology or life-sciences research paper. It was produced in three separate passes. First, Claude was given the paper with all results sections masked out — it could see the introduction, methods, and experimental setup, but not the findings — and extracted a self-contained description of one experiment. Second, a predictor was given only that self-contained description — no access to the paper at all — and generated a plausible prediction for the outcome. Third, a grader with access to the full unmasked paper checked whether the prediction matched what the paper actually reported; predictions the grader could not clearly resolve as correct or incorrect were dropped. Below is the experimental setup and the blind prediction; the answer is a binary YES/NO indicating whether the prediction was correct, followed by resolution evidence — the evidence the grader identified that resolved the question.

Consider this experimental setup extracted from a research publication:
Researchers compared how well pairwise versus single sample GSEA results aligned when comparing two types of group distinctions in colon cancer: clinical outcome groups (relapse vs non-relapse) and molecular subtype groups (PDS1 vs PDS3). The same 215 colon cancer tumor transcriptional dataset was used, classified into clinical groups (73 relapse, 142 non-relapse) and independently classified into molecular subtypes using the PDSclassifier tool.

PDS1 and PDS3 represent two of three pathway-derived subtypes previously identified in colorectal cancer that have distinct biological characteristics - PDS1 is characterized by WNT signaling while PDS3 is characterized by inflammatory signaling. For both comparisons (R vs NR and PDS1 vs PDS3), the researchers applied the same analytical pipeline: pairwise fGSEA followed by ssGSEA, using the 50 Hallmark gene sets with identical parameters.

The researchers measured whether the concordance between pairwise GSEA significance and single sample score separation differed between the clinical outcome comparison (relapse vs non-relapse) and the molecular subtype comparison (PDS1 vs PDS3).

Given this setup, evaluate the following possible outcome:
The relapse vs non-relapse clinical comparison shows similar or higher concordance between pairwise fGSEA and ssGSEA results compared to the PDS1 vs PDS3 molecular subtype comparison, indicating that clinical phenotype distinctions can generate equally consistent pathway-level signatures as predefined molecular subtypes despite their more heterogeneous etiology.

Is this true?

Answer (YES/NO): NO